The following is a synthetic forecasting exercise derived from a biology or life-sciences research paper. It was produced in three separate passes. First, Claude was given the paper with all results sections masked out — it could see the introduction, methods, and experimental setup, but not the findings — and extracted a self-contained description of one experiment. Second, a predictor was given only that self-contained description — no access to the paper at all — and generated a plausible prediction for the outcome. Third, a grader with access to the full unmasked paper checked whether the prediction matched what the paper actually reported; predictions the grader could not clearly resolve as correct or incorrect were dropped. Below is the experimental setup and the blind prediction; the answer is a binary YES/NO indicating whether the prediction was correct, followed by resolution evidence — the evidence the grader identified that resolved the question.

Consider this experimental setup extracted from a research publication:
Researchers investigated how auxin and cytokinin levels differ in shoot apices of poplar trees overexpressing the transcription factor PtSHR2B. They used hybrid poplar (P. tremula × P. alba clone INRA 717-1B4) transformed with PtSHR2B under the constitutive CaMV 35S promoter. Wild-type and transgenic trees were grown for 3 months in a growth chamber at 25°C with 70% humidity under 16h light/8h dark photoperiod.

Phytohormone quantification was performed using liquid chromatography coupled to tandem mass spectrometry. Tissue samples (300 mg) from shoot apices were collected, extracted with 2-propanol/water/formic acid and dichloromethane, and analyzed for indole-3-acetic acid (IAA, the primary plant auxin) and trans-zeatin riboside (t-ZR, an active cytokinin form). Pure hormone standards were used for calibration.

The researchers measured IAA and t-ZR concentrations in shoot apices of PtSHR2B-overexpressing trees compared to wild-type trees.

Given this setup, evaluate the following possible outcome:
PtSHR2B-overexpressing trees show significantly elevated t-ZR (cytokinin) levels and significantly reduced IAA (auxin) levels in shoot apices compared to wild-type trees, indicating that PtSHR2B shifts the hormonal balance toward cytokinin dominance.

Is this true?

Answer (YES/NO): NO